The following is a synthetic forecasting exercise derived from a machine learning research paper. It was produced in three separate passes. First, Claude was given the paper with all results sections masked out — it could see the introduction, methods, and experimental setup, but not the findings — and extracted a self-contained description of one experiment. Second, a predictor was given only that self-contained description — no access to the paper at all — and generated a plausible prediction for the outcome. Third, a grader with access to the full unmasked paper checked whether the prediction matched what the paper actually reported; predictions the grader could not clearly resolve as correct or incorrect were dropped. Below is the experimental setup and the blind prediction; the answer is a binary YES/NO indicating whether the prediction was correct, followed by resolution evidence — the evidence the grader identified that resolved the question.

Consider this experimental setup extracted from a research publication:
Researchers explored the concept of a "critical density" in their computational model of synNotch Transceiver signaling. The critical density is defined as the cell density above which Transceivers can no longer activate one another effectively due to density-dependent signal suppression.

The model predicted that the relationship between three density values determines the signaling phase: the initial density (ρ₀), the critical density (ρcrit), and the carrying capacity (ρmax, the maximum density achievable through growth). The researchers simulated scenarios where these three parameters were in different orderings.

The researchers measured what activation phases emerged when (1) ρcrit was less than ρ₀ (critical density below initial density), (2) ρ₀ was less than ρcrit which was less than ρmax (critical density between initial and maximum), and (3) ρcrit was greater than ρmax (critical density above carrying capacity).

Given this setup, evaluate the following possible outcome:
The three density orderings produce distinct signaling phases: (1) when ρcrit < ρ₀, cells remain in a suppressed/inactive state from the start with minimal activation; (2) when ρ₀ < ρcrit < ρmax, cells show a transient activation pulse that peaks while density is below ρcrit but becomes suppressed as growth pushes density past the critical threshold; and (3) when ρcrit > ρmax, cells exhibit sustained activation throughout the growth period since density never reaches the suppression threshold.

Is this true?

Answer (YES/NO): YES